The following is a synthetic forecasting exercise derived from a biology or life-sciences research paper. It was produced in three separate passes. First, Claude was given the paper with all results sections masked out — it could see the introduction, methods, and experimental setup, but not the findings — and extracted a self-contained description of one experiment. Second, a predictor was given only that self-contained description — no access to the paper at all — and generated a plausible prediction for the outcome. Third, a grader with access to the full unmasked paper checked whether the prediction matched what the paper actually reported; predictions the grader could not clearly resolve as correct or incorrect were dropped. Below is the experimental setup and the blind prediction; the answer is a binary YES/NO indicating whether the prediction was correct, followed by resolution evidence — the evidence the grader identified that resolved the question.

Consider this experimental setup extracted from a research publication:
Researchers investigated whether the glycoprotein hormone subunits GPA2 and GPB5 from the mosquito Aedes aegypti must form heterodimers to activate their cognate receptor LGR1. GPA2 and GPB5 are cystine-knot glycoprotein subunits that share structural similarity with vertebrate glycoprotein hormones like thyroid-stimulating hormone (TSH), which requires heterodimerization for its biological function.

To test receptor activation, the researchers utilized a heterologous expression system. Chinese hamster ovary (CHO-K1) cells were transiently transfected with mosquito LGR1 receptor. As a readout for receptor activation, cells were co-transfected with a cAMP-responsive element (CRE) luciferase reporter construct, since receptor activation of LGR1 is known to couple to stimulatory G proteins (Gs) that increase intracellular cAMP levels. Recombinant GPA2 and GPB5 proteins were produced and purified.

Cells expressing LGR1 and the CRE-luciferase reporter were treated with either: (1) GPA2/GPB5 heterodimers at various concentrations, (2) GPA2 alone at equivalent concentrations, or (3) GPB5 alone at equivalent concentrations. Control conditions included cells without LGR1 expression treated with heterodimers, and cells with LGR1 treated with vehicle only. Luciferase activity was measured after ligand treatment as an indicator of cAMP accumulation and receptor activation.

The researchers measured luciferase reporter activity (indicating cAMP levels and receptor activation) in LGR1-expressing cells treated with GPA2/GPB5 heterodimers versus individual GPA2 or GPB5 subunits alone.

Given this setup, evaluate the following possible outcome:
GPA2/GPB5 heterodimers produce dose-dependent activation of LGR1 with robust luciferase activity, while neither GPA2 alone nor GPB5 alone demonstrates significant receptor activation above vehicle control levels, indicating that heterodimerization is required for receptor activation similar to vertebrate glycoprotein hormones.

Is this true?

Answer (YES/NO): NO